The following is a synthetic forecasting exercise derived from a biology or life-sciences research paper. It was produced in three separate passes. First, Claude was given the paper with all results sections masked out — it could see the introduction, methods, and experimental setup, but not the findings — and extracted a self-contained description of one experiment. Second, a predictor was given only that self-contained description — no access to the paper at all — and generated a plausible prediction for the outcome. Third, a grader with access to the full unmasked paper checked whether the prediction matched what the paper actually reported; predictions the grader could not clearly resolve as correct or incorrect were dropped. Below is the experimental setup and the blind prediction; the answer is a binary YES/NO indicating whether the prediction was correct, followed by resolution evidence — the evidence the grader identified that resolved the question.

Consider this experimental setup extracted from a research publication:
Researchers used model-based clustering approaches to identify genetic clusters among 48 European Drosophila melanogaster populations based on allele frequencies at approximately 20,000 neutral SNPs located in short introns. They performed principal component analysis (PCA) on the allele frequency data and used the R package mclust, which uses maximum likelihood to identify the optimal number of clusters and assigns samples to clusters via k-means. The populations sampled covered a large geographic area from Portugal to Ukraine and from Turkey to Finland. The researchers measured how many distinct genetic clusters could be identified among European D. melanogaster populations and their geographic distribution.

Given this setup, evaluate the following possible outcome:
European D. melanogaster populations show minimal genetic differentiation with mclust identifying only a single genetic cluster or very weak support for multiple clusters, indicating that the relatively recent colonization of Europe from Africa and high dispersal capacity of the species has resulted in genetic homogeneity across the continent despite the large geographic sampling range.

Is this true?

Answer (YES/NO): NO